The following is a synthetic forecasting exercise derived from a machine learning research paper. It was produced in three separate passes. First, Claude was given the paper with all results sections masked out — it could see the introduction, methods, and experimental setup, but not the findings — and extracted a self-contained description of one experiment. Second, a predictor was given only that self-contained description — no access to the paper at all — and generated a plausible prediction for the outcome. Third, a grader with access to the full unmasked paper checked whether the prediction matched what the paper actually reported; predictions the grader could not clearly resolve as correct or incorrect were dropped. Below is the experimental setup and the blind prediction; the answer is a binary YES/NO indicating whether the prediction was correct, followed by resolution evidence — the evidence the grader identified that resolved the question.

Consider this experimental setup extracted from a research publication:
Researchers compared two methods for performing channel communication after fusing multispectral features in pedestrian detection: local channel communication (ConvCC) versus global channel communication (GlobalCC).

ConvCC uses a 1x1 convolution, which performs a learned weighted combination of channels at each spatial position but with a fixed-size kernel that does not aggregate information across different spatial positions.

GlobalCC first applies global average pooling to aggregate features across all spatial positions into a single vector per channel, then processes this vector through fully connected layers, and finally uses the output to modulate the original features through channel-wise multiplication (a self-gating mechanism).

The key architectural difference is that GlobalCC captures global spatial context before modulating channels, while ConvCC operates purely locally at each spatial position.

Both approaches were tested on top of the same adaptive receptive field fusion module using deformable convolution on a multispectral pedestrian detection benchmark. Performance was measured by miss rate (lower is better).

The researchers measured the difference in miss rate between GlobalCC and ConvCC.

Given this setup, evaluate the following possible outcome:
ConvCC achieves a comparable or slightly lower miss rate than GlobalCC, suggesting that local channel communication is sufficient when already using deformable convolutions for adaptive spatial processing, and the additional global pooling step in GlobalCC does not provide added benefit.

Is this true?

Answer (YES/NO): NO